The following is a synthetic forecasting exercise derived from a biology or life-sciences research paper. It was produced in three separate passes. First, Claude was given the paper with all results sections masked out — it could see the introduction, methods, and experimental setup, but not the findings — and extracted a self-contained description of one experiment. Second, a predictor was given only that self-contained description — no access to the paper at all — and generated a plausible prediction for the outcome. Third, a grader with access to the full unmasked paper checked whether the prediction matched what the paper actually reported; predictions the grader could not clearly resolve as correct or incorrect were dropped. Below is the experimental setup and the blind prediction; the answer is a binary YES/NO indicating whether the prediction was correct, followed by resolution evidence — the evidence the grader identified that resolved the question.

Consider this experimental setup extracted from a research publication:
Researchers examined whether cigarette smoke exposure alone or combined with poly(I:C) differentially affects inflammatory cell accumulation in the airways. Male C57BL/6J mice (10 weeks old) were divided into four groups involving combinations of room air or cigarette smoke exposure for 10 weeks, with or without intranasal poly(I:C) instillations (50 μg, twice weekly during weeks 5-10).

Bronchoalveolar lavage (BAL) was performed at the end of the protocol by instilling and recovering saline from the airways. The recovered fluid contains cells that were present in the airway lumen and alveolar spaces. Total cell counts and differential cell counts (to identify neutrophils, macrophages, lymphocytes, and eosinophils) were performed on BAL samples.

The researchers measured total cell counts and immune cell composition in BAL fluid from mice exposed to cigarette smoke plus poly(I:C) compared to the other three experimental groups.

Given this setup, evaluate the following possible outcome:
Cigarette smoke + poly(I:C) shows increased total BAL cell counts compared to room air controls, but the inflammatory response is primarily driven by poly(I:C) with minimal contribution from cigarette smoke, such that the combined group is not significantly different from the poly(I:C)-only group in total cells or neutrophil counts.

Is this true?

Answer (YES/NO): NO